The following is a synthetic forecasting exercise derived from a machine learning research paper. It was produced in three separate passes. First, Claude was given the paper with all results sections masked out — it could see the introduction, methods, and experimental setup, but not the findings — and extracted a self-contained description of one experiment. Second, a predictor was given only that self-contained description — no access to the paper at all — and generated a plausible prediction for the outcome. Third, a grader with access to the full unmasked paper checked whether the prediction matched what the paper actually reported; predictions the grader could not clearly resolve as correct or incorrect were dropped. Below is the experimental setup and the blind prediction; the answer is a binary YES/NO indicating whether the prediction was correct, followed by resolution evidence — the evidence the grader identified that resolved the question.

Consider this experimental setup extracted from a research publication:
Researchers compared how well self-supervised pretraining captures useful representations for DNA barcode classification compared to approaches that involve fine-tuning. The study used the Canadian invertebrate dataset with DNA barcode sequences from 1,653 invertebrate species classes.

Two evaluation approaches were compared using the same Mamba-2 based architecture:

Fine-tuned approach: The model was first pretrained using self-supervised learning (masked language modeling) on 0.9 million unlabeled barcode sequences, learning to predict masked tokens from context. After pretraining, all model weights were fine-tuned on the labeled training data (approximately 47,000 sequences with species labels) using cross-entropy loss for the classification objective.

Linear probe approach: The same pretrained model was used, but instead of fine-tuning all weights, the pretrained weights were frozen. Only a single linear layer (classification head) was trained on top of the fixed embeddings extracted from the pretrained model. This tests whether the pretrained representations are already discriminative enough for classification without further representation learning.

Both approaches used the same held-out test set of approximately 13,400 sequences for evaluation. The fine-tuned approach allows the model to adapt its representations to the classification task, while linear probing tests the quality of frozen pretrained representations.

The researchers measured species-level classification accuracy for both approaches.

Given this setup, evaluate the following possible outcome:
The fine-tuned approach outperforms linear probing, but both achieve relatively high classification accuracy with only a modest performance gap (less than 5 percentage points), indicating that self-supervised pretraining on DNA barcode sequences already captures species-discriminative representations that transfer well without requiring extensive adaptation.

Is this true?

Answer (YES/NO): NO